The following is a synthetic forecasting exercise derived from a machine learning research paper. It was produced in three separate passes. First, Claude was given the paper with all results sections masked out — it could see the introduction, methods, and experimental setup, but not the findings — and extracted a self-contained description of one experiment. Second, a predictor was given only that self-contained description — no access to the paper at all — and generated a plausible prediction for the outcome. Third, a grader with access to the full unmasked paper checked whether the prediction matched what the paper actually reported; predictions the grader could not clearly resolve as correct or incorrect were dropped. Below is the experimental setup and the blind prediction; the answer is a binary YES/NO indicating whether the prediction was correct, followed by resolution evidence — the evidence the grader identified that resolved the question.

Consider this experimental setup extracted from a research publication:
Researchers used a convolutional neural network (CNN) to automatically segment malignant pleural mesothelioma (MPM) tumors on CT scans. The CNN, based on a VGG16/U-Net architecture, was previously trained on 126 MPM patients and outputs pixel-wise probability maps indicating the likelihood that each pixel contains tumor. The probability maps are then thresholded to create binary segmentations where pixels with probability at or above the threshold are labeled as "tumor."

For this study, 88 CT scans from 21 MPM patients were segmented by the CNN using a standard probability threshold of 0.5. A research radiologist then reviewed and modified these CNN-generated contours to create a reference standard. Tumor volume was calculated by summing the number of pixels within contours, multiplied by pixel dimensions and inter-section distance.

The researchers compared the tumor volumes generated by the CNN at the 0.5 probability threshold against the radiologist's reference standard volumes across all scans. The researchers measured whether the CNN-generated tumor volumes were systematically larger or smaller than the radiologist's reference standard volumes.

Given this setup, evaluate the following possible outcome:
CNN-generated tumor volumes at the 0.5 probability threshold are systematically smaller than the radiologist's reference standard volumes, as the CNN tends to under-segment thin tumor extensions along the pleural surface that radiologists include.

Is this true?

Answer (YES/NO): YES